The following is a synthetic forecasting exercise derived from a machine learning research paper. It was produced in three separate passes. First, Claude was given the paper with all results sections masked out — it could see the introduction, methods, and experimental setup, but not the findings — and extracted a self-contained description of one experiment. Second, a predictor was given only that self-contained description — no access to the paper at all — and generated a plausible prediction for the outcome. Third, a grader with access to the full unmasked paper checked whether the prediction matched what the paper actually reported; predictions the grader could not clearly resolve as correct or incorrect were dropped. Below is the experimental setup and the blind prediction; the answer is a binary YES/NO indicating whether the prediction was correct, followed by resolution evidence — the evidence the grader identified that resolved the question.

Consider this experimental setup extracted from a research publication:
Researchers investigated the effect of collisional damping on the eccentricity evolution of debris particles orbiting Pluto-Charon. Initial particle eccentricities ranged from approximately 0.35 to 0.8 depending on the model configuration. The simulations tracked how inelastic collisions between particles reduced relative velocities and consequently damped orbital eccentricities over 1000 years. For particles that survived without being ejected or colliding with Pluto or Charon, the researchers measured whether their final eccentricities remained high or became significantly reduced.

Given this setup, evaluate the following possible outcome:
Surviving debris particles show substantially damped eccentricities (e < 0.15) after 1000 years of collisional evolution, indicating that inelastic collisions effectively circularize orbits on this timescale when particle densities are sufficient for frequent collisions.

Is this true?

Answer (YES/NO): YES